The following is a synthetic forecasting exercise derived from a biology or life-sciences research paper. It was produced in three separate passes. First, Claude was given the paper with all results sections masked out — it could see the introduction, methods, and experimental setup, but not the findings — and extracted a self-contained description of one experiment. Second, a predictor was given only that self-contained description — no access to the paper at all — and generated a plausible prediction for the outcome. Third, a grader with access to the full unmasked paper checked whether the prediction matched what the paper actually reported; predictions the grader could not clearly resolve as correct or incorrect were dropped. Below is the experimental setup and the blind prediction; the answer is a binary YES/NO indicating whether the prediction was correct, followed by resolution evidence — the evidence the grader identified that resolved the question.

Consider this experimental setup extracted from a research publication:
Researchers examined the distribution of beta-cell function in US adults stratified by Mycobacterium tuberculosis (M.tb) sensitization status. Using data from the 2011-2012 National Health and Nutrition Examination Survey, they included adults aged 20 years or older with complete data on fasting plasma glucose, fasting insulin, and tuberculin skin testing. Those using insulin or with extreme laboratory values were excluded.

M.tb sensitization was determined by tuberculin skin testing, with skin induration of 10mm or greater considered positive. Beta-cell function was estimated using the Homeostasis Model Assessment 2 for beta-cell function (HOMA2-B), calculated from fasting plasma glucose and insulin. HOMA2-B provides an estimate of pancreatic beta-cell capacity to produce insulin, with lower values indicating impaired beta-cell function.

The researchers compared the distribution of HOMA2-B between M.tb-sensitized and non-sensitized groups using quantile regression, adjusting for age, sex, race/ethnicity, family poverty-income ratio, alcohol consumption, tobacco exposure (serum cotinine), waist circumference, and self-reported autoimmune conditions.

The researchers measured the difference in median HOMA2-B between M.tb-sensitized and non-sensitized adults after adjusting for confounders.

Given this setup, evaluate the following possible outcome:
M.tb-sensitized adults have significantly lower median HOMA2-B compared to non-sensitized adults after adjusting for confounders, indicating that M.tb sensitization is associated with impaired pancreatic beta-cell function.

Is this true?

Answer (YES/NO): NO